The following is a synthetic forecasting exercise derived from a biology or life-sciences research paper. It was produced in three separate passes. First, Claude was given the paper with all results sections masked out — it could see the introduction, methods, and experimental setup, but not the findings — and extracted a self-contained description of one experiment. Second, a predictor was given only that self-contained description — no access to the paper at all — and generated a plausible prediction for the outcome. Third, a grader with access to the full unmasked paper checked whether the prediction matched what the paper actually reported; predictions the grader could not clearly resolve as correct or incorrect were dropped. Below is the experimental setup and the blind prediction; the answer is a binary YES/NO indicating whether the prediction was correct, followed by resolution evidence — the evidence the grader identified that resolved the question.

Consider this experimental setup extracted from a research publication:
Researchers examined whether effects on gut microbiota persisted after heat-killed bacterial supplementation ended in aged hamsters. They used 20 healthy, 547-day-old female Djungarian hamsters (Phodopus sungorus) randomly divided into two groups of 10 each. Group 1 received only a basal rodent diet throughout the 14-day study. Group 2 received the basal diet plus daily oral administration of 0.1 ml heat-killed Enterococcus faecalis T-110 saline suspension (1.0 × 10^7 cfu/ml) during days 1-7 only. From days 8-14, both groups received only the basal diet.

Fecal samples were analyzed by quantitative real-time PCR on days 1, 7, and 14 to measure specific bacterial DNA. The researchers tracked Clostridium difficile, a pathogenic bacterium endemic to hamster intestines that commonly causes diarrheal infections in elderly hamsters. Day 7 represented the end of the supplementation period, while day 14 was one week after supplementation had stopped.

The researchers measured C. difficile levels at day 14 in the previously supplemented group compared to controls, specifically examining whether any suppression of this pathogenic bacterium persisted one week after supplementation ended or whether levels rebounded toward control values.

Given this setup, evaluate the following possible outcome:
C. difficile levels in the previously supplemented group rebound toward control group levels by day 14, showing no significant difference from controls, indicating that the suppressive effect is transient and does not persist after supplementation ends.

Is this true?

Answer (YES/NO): YES